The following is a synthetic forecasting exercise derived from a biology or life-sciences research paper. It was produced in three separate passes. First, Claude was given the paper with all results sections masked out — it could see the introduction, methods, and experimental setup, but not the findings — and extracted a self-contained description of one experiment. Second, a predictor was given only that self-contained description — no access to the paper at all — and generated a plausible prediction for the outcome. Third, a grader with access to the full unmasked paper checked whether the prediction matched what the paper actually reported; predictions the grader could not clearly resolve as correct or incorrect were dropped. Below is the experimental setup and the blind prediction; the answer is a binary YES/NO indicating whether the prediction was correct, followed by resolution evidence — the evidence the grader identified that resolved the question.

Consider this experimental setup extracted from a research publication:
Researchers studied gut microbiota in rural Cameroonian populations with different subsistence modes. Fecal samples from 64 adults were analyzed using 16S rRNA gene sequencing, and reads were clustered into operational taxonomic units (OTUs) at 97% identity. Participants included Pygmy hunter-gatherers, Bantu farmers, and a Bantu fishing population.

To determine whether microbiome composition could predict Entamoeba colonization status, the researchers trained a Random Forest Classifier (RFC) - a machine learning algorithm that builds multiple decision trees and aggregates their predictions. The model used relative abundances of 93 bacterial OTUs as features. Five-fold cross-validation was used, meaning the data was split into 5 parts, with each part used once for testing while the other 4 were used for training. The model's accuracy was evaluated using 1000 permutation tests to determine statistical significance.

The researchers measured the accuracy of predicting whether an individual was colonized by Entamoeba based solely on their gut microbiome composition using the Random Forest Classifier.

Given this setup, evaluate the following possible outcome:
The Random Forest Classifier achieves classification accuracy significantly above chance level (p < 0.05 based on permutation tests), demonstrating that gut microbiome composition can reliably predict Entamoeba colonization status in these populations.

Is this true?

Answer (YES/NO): YES